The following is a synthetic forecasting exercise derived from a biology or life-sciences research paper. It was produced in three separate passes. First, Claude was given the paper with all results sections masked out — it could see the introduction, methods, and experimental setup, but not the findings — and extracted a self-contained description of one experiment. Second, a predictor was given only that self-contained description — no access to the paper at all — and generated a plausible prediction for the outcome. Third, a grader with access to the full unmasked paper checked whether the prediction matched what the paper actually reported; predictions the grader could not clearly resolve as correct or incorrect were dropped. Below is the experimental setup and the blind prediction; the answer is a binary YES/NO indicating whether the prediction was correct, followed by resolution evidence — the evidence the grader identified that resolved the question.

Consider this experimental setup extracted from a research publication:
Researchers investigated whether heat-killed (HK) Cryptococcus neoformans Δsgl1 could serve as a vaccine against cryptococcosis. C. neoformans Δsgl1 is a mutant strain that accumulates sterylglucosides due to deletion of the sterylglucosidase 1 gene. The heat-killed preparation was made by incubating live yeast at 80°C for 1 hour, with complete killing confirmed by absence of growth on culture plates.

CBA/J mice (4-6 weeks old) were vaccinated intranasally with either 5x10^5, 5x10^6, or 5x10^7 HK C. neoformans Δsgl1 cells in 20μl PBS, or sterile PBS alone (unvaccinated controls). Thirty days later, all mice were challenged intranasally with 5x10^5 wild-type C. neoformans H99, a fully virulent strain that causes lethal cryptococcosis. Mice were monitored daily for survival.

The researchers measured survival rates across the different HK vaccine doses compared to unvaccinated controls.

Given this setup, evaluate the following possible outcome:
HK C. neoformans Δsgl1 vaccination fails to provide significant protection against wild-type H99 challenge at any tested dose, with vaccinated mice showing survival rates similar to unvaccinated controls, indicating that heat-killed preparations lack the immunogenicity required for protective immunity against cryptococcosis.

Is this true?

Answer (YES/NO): NO